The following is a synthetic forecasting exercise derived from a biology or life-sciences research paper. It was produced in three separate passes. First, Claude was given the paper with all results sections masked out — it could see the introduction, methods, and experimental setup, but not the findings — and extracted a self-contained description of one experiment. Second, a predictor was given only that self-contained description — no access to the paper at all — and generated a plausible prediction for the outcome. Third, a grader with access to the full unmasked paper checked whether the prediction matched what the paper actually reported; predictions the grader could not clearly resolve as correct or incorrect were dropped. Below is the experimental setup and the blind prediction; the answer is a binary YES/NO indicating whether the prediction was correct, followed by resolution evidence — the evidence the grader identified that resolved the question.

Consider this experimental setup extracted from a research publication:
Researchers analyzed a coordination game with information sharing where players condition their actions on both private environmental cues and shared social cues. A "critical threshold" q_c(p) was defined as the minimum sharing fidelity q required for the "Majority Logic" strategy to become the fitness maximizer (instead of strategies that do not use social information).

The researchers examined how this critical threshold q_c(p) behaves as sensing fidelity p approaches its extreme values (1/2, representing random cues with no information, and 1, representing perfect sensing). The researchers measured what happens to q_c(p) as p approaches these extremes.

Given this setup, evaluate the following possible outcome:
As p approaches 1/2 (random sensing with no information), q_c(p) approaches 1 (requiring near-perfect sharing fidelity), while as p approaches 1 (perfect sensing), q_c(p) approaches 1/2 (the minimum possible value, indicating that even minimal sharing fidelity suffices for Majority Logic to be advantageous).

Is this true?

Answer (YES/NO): NO